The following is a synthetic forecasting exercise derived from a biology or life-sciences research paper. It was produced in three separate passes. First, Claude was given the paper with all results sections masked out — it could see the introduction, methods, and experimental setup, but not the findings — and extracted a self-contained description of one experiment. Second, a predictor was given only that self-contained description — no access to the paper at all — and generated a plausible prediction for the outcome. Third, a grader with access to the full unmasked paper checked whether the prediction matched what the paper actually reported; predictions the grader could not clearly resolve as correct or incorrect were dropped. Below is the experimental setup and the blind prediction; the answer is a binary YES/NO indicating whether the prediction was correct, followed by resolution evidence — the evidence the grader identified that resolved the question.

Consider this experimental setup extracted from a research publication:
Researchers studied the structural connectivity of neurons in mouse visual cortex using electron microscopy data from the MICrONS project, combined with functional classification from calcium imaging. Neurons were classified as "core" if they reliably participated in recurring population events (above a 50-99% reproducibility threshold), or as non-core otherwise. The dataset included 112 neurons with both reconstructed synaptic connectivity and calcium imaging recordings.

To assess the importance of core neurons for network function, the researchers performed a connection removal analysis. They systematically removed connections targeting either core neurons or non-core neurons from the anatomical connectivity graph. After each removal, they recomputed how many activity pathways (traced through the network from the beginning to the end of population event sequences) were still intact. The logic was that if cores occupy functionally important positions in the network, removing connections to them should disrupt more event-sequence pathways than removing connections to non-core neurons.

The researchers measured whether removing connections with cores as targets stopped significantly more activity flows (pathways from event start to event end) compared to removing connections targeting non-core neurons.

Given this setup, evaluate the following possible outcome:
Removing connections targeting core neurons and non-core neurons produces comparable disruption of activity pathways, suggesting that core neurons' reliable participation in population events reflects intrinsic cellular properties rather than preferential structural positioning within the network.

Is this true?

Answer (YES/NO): NO